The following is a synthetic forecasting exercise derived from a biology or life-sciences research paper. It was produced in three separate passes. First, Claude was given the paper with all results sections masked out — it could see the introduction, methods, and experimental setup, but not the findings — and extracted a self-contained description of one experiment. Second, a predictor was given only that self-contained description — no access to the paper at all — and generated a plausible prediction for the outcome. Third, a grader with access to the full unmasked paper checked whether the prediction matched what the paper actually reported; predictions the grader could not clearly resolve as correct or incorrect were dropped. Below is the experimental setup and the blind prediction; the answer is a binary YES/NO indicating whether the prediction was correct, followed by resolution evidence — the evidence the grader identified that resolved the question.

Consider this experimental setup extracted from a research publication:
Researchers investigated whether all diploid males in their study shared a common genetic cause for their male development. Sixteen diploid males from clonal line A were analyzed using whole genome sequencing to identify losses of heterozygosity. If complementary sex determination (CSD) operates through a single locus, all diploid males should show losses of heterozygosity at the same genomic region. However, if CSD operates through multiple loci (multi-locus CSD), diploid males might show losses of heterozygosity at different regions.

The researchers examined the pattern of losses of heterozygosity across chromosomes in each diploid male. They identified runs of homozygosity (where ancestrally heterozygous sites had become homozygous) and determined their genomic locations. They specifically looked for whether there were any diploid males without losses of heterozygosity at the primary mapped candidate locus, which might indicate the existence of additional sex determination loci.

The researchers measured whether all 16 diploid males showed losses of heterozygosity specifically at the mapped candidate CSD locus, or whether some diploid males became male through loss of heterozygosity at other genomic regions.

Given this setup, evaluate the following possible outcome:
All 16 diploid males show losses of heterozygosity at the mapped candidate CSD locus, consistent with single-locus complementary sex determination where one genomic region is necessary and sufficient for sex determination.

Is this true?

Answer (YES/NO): NO